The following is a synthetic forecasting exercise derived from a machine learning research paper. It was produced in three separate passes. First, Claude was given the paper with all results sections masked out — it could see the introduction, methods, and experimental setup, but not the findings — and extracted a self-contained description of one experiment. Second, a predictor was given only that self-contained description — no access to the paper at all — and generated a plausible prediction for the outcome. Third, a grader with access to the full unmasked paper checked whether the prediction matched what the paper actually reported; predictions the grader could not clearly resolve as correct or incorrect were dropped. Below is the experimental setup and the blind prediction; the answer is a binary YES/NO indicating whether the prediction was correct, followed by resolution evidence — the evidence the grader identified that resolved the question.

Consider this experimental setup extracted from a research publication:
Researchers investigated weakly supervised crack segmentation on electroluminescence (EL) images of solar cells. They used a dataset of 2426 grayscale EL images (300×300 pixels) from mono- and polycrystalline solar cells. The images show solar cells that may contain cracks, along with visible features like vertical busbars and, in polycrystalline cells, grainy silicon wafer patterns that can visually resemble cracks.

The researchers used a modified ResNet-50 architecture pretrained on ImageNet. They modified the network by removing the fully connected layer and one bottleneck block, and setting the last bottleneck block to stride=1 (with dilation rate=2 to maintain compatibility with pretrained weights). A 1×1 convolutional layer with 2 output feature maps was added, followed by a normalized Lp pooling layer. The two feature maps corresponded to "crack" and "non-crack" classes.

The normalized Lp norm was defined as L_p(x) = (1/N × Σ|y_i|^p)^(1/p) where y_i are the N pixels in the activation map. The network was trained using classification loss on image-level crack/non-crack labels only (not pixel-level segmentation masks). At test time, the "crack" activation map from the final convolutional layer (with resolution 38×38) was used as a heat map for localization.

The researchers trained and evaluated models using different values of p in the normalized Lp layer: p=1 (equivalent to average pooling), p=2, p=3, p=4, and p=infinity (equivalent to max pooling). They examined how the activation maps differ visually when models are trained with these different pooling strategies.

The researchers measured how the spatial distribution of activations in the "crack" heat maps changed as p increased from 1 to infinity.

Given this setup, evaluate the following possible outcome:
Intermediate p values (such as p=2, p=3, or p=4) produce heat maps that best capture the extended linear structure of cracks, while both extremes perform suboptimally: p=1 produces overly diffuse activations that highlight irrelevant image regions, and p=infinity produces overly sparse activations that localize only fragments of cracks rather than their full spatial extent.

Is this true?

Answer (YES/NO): NO